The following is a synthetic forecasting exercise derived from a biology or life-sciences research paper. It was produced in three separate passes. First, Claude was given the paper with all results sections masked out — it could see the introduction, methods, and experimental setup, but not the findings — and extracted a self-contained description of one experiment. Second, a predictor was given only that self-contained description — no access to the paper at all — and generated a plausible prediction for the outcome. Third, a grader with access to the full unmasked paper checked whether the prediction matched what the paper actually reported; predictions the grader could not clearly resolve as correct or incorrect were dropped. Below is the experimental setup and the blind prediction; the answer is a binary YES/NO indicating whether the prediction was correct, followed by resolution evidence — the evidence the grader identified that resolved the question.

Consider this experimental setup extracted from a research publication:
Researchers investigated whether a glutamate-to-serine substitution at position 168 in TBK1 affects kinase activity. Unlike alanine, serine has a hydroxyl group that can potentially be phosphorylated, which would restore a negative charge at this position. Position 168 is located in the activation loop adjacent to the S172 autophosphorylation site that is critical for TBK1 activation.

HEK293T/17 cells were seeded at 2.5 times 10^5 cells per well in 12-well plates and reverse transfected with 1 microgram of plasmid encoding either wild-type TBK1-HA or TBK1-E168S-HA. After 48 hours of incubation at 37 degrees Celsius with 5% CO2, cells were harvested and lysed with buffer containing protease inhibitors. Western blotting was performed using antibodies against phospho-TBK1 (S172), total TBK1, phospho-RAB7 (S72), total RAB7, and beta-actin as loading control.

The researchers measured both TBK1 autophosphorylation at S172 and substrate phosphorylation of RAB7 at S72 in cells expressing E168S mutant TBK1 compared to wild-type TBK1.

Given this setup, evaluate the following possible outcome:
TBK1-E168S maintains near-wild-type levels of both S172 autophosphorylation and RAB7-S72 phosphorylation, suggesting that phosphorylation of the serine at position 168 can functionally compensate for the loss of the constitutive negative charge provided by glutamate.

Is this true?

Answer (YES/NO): NO